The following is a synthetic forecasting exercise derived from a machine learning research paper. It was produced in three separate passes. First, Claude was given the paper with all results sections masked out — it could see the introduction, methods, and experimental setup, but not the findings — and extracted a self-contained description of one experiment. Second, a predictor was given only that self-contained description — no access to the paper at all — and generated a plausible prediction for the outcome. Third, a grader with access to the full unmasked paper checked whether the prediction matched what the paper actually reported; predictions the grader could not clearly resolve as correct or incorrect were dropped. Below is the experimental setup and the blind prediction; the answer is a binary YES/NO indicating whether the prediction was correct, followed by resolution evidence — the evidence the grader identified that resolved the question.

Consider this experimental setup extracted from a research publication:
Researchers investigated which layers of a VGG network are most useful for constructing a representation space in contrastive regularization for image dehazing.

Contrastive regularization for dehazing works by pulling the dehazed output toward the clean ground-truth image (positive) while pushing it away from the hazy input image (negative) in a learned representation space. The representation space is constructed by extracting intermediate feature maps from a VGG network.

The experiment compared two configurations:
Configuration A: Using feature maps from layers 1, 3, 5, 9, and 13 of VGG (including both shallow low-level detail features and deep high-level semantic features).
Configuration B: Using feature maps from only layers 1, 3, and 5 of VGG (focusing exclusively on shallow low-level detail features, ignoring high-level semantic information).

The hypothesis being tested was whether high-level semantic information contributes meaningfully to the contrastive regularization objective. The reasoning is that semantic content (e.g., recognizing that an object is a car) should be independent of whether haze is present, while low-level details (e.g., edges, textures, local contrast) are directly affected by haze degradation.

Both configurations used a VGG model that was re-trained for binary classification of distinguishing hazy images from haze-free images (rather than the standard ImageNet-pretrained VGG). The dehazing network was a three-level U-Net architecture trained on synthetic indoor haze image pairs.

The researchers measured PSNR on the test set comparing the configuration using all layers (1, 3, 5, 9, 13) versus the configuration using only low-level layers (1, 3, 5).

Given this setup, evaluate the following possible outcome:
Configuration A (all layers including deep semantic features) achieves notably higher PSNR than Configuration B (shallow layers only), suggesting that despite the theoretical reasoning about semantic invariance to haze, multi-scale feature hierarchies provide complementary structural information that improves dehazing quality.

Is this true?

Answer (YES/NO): NO